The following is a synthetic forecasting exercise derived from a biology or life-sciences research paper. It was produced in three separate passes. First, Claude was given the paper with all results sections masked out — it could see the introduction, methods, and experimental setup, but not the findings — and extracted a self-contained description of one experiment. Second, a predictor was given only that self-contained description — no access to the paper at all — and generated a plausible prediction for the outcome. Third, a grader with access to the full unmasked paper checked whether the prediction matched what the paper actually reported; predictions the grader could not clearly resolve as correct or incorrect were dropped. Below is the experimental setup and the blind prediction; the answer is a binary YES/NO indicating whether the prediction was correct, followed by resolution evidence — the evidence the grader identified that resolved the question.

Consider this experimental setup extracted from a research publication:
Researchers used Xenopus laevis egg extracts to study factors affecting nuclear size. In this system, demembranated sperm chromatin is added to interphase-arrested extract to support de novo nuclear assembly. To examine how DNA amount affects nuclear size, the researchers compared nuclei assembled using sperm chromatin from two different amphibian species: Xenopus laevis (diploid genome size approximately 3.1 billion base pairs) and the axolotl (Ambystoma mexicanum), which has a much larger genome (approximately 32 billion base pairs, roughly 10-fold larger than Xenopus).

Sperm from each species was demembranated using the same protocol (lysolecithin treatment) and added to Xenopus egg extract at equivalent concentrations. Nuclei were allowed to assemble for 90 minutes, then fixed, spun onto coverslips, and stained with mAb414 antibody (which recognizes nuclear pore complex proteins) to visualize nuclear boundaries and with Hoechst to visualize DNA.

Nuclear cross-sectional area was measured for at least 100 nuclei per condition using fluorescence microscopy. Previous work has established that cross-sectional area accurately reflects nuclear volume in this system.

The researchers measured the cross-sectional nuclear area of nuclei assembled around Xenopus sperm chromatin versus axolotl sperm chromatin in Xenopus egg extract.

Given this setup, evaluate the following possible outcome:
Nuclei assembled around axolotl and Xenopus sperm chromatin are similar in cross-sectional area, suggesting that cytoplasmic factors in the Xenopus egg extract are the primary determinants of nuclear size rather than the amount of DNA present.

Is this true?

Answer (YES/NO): NO